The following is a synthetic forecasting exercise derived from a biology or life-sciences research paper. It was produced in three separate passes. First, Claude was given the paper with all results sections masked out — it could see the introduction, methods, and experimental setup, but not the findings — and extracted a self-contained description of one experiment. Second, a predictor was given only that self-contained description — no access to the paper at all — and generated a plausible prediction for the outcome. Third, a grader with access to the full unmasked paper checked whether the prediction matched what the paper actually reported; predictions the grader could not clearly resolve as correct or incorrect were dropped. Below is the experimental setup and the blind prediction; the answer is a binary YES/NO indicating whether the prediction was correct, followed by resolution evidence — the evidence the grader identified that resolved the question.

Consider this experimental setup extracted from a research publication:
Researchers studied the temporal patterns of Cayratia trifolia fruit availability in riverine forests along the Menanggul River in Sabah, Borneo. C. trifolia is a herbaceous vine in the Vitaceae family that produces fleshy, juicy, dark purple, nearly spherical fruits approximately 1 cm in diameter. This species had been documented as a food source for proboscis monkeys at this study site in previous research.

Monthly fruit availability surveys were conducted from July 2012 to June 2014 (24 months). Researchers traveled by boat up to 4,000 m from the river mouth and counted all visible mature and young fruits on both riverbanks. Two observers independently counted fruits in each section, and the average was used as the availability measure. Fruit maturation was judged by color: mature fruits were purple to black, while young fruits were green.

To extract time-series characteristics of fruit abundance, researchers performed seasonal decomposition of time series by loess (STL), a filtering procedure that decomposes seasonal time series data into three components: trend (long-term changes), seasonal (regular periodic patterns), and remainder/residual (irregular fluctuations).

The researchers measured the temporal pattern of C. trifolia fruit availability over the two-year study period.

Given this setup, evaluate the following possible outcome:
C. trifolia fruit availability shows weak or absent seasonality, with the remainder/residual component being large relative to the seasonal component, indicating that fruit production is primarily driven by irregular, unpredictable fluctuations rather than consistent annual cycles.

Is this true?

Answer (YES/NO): NO